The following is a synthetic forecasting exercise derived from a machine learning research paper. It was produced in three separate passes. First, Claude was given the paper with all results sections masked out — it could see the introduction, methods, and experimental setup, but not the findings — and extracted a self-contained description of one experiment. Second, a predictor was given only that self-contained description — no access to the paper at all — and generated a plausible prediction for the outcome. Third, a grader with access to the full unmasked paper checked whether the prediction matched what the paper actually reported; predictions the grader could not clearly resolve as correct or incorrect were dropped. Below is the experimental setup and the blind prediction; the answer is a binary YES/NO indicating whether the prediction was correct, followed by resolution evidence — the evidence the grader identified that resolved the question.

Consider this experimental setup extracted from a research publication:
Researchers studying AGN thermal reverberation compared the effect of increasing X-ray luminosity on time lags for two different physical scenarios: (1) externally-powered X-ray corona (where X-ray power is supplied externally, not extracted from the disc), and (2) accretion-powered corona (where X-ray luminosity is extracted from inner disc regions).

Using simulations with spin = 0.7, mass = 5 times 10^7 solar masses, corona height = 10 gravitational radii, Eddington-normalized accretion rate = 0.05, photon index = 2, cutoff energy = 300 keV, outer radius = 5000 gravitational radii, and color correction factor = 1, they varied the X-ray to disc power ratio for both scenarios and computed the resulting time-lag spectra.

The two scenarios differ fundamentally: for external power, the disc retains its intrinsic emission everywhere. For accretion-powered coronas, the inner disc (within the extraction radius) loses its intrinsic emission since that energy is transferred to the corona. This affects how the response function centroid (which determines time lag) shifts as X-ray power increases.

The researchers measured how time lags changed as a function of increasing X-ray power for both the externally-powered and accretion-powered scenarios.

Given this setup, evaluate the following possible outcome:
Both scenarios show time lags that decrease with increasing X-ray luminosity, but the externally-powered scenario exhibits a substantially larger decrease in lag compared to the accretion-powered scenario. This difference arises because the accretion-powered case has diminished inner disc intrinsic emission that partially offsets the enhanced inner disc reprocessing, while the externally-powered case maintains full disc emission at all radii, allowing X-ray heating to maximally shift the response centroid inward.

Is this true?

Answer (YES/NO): NO